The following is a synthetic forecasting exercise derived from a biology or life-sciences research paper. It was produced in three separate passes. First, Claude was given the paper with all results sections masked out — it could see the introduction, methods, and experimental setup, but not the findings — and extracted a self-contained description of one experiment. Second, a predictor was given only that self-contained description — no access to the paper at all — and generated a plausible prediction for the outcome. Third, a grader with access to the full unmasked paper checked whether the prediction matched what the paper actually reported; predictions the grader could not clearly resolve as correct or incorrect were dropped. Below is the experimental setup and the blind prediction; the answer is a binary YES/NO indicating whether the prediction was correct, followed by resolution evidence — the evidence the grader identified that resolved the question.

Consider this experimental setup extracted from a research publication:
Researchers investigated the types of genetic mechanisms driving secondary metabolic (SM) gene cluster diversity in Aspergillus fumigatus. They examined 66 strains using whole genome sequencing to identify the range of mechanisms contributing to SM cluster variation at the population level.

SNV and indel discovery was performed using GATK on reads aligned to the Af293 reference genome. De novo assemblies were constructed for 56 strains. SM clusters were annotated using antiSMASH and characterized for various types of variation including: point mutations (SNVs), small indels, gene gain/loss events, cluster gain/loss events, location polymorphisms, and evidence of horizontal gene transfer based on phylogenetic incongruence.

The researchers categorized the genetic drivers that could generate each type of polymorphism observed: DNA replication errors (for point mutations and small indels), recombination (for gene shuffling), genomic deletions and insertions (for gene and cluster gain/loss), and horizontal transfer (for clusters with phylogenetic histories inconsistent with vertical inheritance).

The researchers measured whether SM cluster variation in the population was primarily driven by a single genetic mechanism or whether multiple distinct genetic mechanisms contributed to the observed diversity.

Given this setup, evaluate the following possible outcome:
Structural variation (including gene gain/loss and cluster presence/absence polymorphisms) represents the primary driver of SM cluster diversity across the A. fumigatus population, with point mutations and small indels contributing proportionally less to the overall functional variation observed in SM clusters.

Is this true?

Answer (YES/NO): NO